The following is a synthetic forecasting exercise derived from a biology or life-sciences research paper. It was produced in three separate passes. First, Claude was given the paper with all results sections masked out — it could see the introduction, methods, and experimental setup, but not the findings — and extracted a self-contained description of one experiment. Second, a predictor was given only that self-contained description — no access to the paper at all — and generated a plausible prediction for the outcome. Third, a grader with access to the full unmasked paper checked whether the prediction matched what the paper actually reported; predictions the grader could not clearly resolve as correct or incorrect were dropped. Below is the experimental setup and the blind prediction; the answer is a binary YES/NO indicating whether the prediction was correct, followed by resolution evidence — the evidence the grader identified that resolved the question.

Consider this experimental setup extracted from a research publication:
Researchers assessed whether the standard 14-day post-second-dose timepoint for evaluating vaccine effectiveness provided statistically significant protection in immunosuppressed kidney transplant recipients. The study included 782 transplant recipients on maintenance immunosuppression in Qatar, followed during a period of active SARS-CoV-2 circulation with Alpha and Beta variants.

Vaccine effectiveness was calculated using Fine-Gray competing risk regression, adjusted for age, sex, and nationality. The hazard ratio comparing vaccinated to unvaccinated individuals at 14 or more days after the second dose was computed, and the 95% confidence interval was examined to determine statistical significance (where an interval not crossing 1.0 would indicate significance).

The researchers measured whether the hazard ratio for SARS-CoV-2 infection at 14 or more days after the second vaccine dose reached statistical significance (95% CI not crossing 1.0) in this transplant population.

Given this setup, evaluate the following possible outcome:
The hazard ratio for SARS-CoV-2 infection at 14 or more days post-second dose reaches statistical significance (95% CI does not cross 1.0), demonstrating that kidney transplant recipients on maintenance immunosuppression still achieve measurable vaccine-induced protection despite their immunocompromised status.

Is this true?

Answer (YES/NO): NO